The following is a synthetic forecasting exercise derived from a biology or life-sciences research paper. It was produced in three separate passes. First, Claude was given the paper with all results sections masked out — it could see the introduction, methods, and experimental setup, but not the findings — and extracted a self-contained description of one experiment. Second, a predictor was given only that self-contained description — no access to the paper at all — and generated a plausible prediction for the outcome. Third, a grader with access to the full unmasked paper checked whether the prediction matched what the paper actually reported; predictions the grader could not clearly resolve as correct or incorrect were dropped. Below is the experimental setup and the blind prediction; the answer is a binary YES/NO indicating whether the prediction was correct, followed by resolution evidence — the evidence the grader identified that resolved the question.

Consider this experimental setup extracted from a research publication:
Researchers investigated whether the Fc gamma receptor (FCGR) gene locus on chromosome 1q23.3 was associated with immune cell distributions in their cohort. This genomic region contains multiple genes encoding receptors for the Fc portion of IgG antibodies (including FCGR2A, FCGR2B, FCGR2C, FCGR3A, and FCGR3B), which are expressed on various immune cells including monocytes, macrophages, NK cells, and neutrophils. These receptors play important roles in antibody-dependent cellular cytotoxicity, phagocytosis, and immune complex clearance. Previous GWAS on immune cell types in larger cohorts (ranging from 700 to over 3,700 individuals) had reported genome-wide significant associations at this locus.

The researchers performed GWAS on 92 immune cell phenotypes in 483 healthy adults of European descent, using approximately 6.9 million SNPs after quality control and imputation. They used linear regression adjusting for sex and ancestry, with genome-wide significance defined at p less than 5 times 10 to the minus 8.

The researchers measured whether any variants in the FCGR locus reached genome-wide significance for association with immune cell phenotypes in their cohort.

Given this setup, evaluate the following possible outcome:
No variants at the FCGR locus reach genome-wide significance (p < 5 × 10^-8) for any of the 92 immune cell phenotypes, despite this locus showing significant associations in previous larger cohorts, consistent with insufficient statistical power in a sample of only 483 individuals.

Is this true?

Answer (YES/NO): NO